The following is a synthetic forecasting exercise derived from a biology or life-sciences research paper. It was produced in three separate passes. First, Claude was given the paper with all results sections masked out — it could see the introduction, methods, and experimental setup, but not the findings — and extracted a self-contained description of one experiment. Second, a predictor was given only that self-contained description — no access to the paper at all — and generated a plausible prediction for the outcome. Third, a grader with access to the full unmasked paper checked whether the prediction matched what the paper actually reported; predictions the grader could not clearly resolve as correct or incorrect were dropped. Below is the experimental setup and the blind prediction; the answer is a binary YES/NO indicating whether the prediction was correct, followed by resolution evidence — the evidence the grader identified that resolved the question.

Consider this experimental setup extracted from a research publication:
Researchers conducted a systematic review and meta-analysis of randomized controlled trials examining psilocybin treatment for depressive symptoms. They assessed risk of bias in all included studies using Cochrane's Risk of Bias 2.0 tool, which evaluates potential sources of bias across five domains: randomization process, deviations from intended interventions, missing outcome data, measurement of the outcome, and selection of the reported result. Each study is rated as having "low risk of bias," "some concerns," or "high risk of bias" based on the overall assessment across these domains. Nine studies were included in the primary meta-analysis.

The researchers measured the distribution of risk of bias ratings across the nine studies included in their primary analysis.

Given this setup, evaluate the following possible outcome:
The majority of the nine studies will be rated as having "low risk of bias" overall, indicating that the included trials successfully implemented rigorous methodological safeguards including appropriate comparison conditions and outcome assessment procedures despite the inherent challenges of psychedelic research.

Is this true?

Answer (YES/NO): NO